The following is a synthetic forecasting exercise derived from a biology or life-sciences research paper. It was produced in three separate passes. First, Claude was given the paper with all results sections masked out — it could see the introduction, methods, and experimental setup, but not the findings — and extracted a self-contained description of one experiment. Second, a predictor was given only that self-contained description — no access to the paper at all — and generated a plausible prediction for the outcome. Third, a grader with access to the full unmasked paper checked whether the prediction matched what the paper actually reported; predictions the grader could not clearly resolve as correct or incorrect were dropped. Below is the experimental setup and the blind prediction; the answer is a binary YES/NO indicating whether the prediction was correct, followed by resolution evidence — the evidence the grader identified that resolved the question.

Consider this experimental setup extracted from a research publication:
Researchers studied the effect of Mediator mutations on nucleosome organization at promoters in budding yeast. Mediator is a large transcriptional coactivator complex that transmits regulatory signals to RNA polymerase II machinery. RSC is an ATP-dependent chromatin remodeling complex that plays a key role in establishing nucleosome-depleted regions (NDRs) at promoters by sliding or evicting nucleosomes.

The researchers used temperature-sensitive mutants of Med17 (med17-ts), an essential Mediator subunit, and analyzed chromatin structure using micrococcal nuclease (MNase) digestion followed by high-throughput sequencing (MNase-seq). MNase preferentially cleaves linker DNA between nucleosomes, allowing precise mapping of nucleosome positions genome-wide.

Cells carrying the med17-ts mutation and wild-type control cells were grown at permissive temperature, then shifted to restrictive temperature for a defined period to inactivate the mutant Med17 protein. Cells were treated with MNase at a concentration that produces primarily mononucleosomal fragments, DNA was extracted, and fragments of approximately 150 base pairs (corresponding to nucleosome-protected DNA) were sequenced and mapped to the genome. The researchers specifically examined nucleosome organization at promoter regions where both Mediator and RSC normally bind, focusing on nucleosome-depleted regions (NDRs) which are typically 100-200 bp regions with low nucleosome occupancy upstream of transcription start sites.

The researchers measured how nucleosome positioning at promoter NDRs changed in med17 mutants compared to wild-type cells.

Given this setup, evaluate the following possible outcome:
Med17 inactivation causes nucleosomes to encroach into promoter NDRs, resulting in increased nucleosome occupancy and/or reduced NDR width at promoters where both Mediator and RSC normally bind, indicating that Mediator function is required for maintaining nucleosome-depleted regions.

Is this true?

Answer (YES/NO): YES